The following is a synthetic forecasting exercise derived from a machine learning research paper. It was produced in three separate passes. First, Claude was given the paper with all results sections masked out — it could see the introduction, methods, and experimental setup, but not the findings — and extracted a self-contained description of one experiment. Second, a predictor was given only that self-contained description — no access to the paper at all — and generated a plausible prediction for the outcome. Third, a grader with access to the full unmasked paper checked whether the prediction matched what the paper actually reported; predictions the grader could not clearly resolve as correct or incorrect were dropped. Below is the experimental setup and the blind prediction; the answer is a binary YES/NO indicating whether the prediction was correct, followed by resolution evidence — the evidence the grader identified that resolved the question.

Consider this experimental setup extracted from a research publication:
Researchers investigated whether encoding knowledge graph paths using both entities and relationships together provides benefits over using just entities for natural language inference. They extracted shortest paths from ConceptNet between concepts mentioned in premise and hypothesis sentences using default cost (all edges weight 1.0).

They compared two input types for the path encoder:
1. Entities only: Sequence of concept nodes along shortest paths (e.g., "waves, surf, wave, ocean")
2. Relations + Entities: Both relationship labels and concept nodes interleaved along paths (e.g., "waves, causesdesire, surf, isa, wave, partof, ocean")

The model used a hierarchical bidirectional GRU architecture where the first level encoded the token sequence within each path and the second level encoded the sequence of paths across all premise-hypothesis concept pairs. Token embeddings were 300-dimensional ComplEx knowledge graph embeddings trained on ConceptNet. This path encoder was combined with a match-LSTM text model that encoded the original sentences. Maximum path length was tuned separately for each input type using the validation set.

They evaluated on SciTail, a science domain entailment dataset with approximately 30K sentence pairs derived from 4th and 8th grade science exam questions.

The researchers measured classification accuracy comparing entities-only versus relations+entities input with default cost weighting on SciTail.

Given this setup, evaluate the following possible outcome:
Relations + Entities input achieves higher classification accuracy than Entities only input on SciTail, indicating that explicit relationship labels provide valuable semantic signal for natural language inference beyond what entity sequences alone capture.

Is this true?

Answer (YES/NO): YES